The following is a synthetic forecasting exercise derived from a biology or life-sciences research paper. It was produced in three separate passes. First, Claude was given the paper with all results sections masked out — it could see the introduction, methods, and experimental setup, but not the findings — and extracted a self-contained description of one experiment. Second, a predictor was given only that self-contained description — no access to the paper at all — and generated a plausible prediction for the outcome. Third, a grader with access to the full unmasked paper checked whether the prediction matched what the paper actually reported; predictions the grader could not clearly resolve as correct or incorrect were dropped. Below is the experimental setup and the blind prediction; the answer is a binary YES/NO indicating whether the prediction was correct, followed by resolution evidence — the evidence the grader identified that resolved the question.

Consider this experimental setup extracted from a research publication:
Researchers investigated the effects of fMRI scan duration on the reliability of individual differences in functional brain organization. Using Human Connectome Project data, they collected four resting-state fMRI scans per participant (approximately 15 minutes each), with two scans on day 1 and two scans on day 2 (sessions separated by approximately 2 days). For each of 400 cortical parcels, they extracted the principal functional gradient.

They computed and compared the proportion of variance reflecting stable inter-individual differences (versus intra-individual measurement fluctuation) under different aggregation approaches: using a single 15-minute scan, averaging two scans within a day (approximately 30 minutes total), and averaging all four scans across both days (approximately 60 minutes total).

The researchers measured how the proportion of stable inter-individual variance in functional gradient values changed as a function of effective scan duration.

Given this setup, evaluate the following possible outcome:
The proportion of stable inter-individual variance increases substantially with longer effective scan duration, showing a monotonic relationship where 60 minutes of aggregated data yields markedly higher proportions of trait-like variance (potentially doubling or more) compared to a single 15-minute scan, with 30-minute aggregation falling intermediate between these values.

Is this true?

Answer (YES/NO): NO